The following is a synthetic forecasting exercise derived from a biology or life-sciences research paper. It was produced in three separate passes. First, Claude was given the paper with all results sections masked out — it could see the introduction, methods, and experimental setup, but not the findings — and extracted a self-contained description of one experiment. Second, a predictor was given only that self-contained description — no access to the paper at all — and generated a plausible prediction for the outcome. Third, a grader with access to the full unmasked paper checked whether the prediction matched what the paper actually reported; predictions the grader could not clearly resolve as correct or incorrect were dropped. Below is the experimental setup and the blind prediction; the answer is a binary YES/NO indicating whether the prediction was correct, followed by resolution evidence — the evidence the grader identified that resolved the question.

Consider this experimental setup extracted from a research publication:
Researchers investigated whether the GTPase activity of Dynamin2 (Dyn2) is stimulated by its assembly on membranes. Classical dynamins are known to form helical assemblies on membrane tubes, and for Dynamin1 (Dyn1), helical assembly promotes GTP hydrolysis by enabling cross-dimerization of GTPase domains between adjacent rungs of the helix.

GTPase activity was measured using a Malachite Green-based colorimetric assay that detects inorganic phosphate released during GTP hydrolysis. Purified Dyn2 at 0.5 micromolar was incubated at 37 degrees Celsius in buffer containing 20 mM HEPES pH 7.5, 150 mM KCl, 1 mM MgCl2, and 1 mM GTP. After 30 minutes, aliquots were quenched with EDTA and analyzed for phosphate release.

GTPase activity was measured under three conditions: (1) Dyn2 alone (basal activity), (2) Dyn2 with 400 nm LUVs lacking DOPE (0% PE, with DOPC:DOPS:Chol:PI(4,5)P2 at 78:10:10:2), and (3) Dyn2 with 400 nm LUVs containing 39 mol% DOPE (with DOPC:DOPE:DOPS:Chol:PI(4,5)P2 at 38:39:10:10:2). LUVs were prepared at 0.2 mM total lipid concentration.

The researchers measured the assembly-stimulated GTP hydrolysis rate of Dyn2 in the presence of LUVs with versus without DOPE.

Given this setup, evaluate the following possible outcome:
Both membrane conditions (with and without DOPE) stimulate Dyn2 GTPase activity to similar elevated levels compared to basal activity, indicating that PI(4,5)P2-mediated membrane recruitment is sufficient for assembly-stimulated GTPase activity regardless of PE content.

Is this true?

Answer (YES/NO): NO